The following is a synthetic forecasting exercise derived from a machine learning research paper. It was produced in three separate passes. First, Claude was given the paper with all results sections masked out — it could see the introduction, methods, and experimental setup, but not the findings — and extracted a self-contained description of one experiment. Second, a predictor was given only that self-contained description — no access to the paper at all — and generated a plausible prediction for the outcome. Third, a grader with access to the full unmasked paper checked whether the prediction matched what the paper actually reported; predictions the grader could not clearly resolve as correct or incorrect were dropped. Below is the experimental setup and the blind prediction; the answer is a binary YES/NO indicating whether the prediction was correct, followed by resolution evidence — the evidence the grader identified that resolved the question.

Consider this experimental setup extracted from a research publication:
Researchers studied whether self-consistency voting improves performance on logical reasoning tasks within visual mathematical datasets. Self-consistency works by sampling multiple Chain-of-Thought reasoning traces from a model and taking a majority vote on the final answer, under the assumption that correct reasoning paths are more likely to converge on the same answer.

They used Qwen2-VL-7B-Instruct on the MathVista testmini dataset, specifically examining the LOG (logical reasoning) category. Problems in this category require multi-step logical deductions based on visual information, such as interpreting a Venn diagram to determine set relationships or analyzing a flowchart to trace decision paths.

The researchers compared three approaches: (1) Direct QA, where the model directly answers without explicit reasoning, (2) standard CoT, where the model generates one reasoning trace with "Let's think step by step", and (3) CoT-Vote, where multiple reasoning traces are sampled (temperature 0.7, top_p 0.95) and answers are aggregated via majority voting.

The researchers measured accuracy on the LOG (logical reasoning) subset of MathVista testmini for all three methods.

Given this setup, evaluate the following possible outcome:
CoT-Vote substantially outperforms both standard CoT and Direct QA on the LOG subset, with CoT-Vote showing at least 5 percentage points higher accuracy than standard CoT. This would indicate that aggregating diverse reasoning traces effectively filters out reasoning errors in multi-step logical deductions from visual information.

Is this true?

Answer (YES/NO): NO